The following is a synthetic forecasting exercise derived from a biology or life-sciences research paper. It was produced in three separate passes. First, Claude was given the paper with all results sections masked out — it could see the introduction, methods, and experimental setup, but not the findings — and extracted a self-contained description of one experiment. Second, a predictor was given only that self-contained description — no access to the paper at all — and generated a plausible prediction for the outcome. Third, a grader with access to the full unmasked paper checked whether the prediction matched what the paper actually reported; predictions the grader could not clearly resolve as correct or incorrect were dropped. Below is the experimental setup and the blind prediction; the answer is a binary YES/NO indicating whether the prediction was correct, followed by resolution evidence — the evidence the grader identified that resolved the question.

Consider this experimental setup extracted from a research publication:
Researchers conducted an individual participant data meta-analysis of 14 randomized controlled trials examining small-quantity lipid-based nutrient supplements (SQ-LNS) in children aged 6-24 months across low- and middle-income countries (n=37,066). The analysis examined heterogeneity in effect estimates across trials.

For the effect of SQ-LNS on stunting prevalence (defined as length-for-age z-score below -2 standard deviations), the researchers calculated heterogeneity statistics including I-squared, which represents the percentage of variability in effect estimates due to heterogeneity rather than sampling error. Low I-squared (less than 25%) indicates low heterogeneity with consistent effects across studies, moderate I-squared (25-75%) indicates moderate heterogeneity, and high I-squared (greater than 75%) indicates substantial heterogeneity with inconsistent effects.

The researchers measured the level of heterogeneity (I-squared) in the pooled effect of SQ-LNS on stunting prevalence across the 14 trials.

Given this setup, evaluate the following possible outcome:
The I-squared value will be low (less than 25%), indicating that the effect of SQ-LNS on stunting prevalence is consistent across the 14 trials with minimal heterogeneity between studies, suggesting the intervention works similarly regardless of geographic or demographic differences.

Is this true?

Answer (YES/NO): NO